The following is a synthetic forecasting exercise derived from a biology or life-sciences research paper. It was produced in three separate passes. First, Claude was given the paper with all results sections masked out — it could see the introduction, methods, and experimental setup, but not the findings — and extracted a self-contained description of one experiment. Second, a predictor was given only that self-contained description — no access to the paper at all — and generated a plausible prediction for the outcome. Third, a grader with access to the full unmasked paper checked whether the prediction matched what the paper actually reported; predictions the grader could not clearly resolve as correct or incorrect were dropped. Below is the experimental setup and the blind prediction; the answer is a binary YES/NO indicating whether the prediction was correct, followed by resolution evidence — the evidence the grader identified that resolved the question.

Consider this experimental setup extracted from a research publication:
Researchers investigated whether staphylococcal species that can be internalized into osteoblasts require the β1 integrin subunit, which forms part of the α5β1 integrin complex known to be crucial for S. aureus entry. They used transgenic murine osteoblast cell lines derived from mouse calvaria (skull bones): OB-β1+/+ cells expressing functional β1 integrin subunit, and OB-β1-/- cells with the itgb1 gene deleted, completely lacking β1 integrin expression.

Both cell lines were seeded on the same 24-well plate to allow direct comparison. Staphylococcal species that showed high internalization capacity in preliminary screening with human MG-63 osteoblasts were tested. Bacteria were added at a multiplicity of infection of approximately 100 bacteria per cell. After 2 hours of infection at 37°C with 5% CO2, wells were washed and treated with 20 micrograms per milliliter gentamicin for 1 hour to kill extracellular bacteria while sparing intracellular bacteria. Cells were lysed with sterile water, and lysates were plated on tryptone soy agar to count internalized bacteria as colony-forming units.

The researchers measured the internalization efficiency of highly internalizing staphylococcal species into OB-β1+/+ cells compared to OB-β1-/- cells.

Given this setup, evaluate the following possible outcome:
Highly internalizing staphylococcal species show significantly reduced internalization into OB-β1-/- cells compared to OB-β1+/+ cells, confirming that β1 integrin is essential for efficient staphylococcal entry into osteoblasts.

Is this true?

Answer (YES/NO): YES